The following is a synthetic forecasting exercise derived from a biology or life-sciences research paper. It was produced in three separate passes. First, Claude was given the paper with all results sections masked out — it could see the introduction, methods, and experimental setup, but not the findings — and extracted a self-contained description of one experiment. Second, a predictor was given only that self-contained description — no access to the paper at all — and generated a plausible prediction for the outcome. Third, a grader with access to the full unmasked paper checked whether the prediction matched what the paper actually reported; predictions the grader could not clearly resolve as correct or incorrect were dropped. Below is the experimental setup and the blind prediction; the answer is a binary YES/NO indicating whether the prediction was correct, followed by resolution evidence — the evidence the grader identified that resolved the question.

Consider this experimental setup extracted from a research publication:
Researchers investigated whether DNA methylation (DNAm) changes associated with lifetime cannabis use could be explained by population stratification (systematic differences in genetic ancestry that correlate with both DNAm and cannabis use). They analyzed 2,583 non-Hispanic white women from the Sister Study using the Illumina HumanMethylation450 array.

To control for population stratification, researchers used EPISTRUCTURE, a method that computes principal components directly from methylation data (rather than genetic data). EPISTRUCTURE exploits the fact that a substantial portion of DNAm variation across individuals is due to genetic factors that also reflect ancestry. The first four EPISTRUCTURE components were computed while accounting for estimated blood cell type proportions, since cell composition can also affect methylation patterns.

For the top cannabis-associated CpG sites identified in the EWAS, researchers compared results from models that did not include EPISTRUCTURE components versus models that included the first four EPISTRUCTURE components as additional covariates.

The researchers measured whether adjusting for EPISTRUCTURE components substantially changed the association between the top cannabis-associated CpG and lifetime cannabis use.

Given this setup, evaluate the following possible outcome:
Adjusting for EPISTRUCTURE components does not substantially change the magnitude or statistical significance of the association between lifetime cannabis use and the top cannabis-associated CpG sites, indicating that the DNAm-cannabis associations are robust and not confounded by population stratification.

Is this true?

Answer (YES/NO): YES